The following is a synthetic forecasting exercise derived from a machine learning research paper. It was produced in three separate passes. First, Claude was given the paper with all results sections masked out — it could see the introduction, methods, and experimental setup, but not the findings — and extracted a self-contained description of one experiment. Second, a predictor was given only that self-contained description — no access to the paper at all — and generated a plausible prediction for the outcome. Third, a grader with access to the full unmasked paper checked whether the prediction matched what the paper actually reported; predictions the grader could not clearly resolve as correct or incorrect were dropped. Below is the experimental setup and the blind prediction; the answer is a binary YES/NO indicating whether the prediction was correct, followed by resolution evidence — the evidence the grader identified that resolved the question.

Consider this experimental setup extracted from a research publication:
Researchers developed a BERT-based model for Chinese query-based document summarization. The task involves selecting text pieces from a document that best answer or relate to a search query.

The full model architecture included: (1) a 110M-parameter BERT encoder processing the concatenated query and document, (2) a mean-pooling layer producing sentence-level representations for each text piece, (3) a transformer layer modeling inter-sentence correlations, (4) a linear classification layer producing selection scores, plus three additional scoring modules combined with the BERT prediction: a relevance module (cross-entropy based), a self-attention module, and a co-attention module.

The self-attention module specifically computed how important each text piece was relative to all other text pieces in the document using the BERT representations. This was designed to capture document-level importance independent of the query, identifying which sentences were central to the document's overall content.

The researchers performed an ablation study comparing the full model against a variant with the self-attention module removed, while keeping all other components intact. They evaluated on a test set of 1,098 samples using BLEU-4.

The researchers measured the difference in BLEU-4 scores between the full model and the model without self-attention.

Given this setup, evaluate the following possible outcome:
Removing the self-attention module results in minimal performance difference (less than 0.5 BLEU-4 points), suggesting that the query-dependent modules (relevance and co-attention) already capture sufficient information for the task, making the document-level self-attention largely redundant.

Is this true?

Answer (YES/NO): YES